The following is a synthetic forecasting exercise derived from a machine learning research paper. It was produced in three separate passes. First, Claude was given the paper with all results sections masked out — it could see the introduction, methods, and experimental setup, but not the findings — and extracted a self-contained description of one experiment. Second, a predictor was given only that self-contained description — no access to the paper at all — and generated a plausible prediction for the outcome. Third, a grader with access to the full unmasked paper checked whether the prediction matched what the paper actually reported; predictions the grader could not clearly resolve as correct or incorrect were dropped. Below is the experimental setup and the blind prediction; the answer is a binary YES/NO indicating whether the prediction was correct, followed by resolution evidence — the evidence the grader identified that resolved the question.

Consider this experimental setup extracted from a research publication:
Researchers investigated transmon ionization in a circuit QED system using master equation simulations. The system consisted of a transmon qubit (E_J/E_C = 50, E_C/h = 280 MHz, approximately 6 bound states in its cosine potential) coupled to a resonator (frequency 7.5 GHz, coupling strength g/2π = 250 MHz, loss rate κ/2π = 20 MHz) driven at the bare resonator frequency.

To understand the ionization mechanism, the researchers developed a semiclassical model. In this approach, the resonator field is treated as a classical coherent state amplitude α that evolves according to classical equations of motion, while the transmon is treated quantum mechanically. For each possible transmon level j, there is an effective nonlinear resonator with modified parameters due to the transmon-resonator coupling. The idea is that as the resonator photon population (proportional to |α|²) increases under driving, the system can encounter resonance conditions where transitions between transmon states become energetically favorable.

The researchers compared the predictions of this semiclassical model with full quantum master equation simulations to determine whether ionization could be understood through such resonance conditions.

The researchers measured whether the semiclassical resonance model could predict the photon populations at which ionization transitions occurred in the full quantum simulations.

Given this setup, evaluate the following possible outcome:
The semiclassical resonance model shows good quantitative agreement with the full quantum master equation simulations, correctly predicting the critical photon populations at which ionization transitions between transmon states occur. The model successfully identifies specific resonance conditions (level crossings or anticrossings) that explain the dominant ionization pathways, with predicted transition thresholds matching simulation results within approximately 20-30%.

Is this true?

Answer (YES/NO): YES